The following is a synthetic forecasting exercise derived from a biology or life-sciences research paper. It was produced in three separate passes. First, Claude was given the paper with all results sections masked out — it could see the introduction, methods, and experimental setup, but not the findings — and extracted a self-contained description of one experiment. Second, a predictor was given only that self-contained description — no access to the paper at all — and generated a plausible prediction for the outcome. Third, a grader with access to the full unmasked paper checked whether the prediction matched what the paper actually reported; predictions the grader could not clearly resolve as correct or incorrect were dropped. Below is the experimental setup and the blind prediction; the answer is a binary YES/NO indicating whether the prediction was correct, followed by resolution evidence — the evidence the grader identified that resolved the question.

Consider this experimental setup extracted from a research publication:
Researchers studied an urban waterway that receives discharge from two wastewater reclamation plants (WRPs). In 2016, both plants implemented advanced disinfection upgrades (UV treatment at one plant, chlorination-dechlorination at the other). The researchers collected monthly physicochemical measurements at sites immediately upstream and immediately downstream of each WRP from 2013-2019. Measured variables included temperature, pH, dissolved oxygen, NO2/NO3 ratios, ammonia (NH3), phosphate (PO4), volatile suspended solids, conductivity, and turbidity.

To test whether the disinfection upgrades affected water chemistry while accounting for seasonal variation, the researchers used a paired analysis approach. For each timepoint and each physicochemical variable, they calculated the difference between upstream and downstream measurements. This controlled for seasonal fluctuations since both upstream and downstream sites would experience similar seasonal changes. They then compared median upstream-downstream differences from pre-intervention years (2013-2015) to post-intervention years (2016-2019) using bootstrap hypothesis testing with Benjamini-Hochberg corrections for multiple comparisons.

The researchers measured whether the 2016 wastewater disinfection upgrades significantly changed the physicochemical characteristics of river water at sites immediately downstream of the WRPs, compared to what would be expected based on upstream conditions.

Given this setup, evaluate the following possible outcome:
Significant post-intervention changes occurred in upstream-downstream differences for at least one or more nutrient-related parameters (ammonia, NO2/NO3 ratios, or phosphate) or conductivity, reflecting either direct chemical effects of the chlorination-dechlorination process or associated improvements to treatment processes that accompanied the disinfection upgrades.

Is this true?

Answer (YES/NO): NO